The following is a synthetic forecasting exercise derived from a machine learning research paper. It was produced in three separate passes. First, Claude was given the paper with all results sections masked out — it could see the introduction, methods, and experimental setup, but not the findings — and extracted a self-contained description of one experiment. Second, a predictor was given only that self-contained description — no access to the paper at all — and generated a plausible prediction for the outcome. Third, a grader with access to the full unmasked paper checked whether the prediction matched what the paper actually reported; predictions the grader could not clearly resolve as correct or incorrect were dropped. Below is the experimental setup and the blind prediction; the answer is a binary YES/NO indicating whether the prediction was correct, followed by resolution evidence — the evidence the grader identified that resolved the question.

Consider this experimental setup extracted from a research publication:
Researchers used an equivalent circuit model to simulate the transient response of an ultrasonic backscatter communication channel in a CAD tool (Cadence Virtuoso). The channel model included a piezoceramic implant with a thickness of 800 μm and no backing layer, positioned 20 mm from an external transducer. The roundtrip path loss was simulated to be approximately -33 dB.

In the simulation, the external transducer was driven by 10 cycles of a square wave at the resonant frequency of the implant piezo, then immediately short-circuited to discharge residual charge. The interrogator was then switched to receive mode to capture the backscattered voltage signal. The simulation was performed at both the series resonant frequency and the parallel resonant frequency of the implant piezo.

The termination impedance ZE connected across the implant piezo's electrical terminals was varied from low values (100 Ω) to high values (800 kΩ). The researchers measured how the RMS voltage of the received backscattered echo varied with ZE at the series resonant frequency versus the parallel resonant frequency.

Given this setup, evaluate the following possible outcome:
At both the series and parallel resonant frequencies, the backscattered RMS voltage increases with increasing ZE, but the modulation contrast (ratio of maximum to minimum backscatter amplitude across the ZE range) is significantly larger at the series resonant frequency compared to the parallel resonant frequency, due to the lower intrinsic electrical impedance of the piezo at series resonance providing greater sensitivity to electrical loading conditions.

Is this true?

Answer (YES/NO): NO